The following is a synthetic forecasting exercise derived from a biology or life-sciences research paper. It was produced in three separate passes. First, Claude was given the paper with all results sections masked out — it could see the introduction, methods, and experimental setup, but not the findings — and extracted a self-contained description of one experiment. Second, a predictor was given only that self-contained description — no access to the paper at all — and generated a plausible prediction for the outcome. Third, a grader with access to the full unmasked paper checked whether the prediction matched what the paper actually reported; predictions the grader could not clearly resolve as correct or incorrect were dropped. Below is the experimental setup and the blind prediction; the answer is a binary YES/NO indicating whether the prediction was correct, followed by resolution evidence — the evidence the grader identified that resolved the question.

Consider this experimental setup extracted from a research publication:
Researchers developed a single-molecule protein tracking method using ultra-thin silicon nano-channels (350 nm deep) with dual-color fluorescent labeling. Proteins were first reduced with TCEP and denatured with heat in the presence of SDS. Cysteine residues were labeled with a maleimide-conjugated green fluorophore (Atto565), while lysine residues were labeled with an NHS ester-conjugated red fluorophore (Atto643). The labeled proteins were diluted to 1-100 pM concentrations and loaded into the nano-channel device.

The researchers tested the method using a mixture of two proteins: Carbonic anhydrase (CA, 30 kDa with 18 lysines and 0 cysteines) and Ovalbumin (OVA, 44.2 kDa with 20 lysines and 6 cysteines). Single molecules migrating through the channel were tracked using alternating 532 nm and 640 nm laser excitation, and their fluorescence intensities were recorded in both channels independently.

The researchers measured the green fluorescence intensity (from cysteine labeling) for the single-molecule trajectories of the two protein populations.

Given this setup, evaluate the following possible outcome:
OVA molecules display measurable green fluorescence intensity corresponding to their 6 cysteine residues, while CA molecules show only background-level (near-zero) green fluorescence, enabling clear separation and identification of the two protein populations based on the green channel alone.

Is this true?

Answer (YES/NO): YES